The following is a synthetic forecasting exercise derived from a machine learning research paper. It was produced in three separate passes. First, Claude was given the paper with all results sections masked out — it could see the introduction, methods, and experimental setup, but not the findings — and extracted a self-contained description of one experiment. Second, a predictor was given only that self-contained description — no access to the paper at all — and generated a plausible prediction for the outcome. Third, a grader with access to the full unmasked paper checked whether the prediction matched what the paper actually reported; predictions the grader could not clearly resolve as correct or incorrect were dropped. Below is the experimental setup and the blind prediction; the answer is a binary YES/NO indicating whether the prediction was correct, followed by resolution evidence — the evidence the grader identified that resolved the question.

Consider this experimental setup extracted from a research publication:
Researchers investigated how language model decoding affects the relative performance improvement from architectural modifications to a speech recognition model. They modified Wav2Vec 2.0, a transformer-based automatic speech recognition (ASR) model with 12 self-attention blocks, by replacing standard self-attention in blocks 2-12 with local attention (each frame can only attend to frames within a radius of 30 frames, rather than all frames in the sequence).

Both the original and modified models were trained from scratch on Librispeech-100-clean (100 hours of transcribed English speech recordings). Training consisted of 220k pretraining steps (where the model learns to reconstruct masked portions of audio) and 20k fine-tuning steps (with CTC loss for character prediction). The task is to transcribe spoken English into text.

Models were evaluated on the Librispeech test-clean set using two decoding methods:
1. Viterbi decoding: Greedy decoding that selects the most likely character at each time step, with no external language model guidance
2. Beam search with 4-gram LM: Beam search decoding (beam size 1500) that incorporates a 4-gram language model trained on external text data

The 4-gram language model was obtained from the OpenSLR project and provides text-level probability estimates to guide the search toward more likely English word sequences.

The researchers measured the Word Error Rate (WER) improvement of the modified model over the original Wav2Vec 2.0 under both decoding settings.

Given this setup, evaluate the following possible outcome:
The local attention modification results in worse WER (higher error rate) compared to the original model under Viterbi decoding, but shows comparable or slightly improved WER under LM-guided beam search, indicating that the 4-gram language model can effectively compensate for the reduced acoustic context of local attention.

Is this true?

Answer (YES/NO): NO